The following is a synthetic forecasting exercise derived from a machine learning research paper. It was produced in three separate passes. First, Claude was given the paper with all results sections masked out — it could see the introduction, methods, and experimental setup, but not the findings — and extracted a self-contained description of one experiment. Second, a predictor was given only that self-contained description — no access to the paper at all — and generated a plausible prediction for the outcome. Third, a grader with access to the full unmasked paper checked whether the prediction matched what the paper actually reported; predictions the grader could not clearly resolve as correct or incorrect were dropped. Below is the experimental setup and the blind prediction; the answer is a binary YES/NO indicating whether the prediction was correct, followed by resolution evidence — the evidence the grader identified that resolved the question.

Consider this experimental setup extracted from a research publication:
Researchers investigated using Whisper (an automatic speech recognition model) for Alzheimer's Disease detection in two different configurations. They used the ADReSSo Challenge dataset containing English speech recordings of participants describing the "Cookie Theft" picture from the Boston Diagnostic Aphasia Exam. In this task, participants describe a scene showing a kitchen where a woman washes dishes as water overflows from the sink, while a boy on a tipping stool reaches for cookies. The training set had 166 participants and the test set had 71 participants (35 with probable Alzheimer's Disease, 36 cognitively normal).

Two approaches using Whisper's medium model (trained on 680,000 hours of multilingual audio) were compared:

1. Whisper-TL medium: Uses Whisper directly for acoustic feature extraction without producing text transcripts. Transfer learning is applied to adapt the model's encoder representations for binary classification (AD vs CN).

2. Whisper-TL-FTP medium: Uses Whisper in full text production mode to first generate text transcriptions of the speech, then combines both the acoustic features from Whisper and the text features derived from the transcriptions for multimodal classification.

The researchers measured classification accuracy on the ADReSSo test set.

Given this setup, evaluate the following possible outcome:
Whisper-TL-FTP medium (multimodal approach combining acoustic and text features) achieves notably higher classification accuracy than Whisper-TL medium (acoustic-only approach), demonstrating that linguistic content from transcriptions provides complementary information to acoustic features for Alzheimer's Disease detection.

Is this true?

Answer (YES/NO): YES